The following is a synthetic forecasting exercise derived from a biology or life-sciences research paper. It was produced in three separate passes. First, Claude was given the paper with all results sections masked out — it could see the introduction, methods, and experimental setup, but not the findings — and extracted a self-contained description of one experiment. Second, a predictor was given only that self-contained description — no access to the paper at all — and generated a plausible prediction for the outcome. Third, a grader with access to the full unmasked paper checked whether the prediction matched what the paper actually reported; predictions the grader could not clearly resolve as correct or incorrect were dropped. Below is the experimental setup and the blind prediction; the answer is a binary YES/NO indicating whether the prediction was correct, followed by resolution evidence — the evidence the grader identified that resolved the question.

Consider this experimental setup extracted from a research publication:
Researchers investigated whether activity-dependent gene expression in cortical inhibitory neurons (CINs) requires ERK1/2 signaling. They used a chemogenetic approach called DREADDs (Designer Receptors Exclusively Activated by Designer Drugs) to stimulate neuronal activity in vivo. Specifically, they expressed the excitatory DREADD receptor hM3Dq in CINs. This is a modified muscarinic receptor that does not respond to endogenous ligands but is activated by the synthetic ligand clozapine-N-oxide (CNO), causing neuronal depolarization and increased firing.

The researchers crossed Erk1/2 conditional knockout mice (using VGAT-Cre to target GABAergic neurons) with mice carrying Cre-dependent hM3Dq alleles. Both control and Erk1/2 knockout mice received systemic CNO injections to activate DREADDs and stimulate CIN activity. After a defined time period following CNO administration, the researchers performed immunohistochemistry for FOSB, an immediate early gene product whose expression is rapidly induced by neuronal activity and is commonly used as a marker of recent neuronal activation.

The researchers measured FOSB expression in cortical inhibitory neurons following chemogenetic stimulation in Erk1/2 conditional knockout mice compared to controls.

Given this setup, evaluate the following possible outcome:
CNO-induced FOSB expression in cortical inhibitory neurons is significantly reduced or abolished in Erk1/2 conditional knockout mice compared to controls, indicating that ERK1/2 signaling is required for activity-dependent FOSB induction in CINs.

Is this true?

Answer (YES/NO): YES